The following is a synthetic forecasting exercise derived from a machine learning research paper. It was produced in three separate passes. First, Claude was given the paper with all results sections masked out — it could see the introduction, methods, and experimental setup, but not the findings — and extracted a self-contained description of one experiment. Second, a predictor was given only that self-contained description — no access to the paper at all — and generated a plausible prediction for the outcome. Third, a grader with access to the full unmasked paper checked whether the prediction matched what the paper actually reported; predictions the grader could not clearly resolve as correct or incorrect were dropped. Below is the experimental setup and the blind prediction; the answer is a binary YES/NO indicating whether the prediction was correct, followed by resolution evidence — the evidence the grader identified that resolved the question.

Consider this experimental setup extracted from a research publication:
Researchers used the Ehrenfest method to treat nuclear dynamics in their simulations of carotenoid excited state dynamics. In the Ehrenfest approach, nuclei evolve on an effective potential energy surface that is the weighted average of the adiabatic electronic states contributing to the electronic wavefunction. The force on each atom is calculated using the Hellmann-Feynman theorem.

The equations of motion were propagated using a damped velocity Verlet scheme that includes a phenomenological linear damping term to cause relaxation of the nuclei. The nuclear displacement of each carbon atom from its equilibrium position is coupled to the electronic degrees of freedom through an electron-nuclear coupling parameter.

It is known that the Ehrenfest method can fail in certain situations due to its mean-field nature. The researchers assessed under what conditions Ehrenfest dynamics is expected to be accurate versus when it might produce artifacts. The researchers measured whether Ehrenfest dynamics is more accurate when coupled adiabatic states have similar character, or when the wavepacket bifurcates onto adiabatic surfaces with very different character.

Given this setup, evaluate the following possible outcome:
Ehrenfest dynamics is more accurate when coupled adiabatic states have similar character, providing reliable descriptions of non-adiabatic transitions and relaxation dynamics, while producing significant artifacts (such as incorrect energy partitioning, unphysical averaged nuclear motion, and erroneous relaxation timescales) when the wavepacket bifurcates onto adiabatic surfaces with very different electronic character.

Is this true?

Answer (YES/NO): YES